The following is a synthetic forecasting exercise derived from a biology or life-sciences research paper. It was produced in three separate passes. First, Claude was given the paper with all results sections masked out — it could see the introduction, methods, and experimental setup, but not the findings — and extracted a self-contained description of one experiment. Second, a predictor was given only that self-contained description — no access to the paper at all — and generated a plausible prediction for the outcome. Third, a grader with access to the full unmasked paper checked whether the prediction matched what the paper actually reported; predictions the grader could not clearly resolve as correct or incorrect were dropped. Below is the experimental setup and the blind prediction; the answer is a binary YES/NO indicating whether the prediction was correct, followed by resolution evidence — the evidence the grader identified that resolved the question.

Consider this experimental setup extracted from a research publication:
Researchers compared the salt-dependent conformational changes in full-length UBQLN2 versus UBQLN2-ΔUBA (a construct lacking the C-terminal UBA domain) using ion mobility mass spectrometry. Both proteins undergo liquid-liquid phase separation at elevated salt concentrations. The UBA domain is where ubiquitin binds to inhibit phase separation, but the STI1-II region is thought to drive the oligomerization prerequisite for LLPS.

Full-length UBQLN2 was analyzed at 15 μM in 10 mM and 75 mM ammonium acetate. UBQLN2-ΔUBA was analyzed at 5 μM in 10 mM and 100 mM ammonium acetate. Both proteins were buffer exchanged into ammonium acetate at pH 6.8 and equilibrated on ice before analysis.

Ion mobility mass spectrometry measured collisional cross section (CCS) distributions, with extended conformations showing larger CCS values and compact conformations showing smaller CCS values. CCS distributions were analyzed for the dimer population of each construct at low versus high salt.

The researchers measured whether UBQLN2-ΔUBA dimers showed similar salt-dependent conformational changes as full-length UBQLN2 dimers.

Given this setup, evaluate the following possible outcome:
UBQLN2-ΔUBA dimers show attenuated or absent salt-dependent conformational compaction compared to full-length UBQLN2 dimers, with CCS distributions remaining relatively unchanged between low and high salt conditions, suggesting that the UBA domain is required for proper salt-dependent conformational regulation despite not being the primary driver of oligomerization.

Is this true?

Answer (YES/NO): NO